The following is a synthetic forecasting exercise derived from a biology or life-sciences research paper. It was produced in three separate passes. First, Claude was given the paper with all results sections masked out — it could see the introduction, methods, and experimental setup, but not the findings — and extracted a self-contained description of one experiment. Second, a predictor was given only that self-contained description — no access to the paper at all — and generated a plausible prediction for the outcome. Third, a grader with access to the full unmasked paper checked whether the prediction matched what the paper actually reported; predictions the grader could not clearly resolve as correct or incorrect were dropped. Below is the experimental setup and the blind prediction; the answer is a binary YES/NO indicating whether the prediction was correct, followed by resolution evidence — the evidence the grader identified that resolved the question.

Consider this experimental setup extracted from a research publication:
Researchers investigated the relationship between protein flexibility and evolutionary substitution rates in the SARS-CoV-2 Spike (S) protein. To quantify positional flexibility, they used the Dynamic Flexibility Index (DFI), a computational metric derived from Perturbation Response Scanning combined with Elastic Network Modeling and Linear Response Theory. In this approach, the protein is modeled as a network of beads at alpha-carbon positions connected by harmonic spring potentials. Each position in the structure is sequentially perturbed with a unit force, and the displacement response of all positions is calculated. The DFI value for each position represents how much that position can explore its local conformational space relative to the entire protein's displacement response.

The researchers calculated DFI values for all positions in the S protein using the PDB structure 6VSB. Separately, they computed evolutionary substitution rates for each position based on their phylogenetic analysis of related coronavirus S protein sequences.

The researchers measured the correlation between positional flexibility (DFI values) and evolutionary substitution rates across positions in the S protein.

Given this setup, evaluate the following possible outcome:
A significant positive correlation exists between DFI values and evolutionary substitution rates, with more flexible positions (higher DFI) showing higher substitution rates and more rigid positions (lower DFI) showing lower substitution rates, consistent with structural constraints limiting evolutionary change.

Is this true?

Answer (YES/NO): YES